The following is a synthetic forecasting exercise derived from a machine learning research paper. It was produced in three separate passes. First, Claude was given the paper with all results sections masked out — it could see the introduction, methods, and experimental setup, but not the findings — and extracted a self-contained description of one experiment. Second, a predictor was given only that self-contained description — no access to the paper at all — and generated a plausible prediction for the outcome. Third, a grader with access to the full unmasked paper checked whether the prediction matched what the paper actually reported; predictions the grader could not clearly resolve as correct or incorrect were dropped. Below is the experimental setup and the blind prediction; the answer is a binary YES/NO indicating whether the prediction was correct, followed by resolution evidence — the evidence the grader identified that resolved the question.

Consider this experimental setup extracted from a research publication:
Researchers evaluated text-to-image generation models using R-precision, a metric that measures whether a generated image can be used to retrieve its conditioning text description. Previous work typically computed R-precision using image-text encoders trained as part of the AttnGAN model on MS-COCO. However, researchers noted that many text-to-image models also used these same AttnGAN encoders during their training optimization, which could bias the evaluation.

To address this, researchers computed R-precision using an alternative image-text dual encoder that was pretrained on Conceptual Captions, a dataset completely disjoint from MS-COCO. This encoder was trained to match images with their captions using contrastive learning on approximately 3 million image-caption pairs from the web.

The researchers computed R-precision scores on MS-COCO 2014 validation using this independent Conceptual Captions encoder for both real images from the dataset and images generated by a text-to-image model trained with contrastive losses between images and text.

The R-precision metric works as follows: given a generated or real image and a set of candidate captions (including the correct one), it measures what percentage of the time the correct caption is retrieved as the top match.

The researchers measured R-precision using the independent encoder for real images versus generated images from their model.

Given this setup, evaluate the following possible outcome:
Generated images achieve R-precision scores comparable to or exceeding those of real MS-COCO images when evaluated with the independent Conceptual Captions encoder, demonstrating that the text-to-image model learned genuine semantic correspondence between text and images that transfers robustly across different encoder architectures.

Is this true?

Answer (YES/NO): YES